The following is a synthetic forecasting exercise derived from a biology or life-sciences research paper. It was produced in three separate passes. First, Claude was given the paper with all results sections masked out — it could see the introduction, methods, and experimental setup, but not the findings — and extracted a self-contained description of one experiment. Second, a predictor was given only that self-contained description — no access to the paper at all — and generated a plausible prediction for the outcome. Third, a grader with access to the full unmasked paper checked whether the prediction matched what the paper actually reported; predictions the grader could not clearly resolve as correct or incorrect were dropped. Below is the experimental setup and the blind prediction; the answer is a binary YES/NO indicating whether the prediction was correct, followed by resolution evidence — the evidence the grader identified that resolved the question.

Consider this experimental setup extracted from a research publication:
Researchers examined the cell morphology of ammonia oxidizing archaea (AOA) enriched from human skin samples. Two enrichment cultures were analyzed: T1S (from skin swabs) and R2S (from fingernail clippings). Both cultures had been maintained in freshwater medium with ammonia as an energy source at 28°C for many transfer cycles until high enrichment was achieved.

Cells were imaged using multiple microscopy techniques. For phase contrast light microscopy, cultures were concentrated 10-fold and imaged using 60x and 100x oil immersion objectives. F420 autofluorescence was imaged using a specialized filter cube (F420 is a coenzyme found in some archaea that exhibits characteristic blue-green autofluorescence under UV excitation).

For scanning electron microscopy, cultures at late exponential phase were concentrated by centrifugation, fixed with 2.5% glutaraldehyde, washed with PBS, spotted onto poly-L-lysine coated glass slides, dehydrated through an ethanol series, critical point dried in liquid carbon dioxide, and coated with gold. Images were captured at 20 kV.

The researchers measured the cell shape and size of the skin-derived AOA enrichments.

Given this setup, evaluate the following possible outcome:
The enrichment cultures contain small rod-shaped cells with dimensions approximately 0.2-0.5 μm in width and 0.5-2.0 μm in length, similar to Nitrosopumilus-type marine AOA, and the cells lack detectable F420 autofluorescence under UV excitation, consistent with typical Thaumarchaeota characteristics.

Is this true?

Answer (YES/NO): NO